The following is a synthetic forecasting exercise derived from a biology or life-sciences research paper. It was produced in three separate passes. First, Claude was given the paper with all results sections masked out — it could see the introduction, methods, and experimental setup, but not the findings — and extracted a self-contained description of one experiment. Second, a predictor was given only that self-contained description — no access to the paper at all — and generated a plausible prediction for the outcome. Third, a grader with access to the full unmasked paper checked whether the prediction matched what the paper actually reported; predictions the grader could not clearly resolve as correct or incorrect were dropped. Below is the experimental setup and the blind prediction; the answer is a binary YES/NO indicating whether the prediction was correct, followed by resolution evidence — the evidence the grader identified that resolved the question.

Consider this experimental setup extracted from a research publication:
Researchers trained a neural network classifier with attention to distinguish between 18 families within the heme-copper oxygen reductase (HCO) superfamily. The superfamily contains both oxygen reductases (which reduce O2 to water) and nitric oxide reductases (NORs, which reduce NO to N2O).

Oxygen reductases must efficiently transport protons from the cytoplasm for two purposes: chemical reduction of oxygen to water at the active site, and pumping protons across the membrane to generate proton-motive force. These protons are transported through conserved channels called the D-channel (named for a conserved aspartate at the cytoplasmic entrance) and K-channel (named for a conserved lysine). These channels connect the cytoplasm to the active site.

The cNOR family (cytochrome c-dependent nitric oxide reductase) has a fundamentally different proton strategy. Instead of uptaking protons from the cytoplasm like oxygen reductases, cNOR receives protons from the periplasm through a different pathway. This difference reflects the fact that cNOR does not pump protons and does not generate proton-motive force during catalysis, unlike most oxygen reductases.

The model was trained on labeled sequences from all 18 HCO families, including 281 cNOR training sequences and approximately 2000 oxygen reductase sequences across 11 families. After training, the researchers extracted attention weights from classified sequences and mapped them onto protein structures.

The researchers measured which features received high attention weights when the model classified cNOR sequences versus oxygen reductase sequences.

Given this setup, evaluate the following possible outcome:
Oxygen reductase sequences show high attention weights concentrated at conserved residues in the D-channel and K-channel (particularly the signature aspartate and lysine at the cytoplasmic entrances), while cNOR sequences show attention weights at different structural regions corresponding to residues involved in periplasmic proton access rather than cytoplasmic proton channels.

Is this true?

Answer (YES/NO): NO